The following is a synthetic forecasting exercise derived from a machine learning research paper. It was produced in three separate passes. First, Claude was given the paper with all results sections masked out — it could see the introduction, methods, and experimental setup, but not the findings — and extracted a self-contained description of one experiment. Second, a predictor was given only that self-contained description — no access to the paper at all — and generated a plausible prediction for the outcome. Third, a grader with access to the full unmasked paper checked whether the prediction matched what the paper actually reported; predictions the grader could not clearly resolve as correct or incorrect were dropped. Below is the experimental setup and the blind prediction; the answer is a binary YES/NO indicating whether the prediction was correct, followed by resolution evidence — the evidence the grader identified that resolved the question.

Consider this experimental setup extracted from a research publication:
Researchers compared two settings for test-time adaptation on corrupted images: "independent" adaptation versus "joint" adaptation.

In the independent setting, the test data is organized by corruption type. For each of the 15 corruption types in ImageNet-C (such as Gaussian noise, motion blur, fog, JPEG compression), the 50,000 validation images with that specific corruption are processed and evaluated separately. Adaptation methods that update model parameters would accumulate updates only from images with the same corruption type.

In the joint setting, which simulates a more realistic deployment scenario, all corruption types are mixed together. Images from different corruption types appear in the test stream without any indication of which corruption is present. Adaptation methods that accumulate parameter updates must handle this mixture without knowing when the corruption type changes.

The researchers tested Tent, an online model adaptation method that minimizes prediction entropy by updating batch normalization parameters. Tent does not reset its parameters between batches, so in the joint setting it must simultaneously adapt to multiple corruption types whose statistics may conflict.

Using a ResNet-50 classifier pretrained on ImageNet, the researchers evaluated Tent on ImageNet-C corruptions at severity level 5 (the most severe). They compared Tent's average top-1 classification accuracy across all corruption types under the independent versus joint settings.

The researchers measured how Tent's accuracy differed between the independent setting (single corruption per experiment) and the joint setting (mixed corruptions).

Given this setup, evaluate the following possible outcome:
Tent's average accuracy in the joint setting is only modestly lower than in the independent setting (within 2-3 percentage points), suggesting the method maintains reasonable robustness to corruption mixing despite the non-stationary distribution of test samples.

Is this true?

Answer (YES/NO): NO